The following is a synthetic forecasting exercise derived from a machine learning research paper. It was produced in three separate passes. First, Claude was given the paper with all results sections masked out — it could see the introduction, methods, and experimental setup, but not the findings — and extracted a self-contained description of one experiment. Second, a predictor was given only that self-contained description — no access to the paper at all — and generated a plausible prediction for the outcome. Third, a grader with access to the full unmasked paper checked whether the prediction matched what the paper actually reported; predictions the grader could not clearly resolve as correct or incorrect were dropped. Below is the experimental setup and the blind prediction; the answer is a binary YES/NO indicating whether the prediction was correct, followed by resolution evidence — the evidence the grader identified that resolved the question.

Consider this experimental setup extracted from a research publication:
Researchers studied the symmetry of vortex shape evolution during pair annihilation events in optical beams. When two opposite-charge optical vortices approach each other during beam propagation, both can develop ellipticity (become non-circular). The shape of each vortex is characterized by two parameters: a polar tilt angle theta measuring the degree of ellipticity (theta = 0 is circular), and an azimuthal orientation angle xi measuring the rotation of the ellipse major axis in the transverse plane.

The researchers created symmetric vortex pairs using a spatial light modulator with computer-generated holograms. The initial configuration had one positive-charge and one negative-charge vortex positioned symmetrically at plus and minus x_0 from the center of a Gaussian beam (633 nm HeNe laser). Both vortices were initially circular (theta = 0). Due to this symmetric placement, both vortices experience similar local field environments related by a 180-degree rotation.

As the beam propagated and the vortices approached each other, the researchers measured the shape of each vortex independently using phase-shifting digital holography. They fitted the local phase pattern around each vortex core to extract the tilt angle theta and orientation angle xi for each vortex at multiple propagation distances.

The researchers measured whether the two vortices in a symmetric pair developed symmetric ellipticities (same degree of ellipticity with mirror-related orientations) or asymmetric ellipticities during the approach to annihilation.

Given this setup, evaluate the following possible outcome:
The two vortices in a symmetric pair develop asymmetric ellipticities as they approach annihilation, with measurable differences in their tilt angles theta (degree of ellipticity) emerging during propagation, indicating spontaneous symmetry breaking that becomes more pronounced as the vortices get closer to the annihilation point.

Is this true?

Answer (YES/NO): NO